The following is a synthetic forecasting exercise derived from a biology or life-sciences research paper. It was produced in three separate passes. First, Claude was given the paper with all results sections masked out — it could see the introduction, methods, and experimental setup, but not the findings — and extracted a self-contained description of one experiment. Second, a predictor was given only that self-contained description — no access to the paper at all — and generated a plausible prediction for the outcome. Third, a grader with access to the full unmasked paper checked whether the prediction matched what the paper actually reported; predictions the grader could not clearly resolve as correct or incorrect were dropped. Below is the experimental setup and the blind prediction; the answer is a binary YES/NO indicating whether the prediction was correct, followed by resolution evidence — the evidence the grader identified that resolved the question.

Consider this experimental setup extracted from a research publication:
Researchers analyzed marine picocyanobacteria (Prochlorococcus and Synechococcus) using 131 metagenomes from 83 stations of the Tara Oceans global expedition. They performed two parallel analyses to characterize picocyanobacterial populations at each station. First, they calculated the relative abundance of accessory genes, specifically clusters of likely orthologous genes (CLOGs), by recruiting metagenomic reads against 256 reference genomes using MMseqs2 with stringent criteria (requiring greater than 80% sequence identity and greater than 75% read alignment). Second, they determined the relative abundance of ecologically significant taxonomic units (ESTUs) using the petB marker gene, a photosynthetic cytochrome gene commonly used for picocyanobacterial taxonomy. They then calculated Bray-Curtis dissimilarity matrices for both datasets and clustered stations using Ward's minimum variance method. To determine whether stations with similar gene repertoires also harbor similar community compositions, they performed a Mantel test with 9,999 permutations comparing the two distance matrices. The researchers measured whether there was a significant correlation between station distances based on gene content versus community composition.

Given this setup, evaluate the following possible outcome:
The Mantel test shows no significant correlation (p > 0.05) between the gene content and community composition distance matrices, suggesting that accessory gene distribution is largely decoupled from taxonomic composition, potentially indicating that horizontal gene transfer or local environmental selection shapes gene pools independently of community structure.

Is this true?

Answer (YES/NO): NO